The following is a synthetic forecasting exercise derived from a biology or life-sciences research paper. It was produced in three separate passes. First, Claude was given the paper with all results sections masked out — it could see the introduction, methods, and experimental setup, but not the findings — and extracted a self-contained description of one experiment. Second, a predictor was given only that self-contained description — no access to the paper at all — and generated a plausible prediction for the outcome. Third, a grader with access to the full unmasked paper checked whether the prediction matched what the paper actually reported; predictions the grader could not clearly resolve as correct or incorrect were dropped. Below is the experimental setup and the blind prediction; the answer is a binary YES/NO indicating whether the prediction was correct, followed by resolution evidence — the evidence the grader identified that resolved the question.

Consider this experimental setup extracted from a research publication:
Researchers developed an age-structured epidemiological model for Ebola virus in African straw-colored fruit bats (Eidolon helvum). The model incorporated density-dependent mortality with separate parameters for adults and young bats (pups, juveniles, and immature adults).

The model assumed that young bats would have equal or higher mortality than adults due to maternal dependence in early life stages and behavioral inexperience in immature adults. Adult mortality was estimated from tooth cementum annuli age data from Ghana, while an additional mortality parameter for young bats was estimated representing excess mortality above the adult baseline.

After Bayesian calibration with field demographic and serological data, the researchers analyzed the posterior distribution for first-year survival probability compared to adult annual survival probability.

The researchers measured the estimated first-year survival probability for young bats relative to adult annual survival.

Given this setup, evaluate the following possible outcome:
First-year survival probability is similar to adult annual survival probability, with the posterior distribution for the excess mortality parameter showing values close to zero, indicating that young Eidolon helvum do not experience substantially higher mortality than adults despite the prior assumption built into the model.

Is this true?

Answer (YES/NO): NO